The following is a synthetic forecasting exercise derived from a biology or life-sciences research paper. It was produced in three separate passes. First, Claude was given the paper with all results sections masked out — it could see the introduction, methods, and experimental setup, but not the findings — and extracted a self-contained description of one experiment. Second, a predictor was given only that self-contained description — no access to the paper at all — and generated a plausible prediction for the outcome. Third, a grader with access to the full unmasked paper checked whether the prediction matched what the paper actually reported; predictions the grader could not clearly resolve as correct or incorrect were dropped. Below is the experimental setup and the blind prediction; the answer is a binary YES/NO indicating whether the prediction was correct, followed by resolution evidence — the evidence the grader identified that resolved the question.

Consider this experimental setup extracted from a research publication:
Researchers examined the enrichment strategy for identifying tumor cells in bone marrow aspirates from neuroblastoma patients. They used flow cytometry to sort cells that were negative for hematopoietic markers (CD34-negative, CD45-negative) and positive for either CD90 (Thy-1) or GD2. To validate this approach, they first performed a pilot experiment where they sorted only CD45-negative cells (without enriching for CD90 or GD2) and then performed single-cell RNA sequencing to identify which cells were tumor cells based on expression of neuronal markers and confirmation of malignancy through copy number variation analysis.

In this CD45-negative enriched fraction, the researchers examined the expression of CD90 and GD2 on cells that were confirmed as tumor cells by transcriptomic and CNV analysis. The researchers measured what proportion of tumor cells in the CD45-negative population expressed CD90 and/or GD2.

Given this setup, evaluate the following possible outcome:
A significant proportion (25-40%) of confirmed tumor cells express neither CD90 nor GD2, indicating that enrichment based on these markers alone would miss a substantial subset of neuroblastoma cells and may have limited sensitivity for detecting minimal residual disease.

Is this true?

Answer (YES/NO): NO